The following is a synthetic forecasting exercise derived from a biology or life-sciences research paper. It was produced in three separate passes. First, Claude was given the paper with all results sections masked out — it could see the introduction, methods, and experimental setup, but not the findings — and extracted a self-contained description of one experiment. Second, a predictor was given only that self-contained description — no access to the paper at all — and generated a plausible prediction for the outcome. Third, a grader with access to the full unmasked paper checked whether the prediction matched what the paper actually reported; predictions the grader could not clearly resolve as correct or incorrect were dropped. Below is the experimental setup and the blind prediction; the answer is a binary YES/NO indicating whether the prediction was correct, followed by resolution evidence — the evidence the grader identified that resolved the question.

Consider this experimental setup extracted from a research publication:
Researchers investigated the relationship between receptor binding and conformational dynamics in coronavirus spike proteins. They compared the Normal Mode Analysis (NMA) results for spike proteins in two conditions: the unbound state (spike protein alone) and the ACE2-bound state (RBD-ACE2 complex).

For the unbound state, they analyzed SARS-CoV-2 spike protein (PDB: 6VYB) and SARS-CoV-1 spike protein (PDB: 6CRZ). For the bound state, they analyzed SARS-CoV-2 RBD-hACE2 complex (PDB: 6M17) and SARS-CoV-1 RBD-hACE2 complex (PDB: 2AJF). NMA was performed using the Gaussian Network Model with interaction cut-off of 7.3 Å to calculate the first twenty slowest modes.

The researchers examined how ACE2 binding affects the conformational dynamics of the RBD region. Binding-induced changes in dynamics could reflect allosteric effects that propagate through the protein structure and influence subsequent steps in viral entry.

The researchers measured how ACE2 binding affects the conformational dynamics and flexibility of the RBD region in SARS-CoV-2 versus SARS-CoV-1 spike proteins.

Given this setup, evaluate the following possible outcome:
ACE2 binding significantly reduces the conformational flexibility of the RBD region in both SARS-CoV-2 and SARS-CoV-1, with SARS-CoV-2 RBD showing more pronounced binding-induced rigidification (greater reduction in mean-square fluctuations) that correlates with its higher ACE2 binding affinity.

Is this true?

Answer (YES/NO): NO